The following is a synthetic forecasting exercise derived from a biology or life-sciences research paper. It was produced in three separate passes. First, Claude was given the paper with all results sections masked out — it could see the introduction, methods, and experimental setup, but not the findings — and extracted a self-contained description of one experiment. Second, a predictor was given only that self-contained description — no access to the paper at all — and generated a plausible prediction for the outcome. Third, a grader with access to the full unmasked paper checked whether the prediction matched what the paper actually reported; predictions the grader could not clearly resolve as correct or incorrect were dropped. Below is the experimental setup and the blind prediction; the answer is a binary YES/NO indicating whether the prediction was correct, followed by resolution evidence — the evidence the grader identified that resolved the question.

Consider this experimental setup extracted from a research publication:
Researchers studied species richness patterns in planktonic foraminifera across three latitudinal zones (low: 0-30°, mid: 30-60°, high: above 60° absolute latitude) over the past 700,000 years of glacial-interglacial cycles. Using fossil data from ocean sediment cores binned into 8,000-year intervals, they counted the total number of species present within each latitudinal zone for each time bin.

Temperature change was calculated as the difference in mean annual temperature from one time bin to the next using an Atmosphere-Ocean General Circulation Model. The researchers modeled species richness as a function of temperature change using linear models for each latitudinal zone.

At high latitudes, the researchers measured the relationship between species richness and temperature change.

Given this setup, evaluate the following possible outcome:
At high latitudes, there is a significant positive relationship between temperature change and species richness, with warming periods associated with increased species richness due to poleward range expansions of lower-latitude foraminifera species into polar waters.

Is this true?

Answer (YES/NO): NO